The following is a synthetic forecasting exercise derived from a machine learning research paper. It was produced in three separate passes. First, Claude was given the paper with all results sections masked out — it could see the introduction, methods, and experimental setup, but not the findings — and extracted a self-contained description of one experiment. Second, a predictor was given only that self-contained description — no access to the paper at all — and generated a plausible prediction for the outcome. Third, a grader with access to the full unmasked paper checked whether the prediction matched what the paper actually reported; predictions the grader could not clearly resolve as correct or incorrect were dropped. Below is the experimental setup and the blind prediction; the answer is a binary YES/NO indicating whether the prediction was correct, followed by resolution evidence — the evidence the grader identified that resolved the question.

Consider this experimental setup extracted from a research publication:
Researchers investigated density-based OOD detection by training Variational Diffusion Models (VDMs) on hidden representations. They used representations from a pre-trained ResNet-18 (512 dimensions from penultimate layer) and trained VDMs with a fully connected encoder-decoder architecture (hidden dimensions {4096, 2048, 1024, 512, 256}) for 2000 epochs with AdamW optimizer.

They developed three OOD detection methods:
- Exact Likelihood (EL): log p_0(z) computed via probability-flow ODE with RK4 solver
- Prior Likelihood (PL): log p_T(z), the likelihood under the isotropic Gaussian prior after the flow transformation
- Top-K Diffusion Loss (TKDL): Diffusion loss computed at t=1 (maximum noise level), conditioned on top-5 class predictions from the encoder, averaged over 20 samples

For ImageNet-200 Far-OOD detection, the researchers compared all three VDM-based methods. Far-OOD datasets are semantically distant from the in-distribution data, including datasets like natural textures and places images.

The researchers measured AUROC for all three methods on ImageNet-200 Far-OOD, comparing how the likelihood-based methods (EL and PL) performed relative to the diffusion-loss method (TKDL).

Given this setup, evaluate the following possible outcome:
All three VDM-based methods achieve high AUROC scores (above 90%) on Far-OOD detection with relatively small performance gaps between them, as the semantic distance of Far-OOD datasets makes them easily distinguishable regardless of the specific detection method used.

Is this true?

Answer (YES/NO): NO